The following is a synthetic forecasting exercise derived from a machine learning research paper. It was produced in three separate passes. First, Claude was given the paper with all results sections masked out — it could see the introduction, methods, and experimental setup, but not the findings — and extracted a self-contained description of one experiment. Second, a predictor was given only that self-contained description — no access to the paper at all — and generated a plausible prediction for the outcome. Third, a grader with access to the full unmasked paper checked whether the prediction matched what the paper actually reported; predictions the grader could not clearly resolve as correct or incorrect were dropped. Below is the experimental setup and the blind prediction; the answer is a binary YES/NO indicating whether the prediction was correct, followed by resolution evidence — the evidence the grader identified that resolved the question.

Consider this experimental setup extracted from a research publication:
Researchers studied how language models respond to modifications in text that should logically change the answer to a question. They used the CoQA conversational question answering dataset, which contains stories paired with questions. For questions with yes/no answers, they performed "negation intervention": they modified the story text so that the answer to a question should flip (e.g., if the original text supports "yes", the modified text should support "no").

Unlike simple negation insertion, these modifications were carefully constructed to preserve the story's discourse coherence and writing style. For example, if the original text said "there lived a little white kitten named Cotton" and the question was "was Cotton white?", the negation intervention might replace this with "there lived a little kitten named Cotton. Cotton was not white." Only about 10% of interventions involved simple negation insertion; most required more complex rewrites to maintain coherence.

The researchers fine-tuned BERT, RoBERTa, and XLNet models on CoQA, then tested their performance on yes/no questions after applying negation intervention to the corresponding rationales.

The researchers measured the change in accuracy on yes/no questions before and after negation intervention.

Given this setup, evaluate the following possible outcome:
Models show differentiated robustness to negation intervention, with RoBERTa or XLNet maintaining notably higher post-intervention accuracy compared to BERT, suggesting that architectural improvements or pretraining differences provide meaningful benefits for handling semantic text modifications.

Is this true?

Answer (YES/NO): NO